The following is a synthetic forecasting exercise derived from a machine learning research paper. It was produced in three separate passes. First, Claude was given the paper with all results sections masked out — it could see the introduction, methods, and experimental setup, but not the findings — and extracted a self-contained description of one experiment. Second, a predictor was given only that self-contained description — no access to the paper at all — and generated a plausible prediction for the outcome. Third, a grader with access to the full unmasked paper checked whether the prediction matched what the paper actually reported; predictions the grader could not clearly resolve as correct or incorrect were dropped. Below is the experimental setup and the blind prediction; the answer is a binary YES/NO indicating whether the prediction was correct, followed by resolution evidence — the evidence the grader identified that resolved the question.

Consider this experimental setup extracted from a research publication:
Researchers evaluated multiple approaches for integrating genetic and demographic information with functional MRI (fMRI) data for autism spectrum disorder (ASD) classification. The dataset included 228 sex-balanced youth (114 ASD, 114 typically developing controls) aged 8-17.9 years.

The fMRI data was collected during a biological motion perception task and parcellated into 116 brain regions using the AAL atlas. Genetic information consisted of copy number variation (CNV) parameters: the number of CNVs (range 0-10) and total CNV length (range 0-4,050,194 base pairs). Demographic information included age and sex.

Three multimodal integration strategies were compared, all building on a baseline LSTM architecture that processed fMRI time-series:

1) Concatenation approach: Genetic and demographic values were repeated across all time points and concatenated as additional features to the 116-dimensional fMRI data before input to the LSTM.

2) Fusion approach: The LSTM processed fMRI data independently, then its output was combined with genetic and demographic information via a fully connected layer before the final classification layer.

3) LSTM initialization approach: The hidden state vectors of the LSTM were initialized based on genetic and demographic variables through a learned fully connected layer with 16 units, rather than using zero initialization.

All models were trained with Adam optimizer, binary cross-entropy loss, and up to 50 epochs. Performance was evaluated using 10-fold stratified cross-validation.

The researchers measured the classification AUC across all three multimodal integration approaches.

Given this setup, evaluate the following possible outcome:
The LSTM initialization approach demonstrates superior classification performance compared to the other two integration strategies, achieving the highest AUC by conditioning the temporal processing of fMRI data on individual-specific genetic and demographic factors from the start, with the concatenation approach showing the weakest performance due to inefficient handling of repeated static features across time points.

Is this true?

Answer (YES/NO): NO